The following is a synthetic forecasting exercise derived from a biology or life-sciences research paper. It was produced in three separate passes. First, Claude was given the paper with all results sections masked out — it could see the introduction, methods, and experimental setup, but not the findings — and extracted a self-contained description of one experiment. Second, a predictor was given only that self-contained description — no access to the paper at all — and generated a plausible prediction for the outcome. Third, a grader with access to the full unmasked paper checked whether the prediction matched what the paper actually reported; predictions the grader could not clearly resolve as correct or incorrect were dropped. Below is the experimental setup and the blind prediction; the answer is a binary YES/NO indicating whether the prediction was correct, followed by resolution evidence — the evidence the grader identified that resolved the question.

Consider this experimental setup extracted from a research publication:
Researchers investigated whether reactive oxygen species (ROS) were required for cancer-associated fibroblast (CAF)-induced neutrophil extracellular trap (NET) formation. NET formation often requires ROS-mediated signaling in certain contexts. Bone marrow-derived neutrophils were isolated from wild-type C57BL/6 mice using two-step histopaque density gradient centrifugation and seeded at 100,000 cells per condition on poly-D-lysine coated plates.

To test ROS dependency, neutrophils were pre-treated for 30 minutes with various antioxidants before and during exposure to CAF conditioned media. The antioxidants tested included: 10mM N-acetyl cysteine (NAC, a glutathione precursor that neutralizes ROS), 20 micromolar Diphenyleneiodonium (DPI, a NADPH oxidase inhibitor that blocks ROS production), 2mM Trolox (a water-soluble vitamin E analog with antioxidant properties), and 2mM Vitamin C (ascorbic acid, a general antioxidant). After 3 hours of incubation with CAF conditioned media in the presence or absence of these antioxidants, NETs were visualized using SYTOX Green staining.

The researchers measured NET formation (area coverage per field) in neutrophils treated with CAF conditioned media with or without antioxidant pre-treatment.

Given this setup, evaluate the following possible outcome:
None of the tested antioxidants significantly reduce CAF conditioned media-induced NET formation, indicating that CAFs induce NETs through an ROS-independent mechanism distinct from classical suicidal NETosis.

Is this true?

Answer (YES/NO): NO